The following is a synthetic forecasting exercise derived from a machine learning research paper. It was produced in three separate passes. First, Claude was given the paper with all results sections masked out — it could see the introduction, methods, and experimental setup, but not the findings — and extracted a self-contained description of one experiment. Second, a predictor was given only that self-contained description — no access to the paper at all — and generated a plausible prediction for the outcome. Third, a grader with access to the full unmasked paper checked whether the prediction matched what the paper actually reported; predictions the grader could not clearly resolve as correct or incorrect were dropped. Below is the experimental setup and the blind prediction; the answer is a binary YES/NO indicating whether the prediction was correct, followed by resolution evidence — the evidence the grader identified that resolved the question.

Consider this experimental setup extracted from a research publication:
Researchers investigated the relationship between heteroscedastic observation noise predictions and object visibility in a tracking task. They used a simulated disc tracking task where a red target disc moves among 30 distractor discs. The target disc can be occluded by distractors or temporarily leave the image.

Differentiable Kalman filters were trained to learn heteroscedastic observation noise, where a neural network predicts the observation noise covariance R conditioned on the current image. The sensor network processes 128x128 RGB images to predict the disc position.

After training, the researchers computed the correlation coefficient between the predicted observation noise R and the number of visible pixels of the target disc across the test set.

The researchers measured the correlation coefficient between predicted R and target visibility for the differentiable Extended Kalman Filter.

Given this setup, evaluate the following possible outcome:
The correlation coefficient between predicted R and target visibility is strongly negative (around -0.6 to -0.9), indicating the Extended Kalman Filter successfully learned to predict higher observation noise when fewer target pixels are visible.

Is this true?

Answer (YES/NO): YES